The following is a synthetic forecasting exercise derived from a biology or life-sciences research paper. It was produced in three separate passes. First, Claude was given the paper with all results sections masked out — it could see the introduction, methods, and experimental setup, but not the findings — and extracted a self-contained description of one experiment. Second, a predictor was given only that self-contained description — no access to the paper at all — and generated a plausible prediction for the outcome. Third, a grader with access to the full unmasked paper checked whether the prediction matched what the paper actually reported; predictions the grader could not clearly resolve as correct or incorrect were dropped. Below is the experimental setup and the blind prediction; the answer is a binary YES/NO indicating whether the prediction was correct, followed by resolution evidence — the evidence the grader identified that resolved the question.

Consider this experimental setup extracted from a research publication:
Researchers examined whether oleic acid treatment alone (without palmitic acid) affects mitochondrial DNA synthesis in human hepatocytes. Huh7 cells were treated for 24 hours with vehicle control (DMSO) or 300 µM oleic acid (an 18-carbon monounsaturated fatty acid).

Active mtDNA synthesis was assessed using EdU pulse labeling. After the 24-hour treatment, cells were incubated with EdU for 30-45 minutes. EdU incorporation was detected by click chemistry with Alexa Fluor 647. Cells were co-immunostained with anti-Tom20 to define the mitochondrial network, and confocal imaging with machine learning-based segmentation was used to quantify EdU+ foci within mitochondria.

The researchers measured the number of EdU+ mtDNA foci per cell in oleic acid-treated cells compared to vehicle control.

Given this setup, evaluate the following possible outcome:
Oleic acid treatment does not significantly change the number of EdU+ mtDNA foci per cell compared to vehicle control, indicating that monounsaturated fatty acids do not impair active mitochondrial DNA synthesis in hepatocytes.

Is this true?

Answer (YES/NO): YES